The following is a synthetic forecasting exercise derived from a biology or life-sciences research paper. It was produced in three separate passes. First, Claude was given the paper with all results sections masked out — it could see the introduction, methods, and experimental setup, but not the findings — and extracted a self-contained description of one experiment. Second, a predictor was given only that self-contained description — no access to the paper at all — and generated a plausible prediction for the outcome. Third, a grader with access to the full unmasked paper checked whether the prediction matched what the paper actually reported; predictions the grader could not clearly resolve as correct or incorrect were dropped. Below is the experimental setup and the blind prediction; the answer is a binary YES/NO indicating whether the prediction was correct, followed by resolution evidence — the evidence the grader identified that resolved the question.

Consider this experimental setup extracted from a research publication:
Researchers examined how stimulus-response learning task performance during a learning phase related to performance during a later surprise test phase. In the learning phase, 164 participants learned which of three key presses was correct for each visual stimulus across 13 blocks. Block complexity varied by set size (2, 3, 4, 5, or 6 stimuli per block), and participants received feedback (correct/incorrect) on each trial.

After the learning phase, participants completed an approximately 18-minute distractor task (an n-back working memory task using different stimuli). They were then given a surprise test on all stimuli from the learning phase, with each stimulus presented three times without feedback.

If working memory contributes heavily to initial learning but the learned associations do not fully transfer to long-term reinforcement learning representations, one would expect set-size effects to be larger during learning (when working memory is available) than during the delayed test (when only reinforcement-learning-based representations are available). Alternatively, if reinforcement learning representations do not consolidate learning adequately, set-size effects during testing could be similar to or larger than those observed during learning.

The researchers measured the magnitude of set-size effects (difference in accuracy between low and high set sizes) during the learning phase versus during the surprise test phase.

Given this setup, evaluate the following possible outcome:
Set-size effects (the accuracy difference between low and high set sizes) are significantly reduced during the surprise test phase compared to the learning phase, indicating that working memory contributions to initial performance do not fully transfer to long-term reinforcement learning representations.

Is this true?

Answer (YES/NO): YES